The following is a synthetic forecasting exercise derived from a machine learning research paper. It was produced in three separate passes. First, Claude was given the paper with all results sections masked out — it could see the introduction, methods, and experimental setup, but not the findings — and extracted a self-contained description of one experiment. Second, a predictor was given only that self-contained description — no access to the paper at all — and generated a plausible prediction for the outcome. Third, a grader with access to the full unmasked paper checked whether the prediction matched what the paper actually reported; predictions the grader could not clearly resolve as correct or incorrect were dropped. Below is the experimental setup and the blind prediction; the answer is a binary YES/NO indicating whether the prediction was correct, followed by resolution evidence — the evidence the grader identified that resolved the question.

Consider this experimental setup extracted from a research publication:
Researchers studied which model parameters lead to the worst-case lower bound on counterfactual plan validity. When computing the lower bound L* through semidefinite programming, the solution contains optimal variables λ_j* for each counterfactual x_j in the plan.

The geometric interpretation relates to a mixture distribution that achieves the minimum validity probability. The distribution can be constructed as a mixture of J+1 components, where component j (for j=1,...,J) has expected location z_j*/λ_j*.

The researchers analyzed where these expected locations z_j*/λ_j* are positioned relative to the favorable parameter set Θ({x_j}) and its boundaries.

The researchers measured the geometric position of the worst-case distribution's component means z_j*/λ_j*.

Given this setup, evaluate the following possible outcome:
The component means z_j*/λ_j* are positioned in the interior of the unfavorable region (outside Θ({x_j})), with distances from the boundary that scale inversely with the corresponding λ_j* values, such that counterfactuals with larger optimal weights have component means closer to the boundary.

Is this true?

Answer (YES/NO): NO